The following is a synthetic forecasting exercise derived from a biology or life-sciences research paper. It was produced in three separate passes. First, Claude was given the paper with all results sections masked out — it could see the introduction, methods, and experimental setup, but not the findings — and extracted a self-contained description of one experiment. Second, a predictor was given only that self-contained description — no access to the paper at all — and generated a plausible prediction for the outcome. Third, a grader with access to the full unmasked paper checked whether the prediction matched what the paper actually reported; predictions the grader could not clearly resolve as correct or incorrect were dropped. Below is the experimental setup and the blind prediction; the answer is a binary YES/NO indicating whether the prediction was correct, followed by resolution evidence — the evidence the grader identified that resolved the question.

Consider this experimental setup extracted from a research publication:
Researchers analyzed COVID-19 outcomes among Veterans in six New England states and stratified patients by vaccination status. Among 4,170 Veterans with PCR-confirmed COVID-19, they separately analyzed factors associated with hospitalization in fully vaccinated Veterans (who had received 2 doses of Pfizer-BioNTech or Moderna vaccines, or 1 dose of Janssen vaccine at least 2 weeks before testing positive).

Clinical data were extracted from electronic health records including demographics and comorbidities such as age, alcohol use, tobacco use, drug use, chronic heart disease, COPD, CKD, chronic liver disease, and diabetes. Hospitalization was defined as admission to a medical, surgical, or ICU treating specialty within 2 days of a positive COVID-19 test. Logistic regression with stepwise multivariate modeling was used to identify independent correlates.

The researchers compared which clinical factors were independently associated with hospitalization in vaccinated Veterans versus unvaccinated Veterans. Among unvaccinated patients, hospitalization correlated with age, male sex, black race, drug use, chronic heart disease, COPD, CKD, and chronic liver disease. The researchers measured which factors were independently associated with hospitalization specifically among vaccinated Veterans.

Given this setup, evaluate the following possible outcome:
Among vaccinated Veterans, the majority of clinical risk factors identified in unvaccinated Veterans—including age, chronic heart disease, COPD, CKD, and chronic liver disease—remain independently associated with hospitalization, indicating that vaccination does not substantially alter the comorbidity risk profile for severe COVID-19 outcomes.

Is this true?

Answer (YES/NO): NO